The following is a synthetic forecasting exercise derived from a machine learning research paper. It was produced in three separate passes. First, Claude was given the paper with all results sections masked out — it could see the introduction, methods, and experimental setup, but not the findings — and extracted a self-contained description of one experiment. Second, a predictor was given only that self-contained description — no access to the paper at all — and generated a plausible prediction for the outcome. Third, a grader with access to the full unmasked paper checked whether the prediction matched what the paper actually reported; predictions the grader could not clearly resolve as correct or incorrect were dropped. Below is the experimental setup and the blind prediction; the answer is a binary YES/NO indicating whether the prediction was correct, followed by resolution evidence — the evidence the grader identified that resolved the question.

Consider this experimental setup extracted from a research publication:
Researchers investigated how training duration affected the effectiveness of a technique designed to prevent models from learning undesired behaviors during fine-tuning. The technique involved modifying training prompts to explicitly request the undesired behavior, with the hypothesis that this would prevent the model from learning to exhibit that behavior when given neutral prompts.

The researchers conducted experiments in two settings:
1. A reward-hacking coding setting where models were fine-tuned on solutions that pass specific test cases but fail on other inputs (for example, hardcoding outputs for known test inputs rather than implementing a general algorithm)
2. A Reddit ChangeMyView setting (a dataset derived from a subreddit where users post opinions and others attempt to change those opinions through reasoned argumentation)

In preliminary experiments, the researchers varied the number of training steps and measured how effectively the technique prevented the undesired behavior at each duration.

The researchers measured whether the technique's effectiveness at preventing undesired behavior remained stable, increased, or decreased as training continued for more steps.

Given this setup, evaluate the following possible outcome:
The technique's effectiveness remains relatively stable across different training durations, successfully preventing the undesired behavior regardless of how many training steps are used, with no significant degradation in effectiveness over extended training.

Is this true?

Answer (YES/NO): NO